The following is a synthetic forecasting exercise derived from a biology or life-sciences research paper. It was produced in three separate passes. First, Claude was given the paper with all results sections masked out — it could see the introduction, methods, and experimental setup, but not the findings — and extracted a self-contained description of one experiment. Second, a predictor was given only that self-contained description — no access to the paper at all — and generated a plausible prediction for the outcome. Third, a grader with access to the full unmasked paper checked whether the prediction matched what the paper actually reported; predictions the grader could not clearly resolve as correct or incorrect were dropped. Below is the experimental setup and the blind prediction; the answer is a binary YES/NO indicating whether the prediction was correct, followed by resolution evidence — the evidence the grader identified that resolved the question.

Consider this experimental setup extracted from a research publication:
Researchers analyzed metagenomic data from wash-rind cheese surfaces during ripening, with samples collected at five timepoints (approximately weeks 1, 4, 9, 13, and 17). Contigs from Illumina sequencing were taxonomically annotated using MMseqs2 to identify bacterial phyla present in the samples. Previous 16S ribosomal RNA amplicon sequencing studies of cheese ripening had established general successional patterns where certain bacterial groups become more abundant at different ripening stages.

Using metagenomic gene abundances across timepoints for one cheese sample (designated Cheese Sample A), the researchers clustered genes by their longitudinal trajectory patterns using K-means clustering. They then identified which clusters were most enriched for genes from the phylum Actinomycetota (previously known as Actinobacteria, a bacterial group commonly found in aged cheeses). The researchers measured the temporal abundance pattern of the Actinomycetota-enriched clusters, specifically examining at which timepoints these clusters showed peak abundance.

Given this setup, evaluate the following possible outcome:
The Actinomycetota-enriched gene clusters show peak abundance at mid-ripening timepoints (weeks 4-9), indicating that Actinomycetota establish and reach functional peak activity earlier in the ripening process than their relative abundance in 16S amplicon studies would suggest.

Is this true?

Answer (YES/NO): NO